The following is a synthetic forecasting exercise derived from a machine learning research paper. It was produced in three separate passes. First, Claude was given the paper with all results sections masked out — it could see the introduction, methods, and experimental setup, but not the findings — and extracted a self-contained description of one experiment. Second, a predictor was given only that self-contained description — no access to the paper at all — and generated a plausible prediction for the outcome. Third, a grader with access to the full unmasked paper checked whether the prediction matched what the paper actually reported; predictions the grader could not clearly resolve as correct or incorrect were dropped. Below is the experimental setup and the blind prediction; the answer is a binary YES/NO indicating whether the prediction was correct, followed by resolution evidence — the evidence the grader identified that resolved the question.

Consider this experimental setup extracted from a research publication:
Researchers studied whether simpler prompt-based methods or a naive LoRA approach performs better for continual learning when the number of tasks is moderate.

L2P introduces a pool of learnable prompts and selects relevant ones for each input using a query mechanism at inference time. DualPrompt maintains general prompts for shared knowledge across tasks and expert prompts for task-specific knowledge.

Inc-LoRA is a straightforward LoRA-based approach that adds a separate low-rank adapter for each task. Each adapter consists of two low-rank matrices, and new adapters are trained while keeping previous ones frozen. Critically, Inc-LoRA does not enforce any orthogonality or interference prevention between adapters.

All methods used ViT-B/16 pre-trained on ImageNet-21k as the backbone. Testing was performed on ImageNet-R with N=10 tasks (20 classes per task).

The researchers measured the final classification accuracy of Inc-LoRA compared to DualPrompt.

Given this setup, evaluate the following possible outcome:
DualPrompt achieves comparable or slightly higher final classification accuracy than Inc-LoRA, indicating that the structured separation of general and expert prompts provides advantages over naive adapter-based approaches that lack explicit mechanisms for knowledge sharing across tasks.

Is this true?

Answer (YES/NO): YES